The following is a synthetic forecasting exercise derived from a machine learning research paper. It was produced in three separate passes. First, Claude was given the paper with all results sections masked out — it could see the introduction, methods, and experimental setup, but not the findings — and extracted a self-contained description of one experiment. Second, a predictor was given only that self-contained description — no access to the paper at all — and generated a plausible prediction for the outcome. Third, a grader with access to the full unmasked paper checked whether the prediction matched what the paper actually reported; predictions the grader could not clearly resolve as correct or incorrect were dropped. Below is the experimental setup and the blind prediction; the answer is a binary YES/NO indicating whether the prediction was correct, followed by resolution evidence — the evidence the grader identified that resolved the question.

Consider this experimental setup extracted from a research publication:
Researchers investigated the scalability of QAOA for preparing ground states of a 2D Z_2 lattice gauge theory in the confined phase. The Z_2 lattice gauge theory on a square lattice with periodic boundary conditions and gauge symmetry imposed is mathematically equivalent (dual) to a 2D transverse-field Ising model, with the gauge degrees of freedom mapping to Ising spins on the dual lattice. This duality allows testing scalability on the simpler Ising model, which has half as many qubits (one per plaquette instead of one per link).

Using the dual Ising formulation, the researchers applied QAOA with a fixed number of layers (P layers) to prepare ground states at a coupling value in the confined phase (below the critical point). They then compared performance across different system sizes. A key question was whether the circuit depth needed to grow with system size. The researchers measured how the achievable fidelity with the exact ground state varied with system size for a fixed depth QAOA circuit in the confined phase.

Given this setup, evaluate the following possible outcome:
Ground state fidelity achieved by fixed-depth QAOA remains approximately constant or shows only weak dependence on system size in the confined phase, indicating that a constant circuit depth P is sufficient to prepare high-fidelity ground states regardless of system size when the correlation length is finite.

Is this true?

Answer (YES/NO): YES